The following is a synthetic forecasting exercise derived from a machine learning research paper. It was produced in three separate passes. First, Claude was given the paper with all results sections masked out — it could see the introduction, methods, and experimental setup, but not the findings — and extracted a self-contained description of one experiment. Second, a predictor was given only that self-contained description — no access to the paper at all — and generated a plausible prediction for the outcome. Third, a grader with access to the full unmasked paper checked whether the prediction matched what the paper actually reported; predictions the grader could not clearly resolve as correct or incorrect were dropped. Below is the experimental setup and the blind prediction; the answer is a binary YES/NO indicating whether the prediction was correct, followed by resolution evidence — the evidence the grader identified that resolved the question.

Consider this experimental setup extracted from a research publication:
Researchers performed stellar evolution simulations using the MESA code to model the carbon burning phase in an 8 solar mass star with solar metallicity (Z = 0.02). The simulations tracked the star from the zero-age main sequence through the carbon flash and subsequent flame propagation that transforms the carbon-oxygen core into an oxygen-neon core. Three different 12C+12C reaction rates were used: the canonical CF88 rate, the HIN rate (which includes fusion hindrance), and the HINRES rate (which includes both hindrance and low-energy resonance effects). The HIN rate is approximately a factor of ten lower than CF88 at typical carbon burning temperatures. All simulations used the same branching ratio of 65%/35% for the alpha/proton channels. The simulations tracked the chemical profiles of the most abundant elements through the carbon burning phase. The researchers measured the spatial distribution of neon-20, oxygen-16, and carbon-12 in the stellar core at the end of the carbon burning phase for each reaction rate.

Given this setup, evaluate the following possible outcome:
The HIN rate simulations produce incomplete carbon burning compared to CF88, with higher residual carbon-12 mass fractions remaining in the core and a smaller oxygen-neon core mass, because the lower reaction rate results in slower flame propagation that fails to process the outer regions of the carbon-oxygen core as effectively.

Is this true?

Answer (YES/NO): NO